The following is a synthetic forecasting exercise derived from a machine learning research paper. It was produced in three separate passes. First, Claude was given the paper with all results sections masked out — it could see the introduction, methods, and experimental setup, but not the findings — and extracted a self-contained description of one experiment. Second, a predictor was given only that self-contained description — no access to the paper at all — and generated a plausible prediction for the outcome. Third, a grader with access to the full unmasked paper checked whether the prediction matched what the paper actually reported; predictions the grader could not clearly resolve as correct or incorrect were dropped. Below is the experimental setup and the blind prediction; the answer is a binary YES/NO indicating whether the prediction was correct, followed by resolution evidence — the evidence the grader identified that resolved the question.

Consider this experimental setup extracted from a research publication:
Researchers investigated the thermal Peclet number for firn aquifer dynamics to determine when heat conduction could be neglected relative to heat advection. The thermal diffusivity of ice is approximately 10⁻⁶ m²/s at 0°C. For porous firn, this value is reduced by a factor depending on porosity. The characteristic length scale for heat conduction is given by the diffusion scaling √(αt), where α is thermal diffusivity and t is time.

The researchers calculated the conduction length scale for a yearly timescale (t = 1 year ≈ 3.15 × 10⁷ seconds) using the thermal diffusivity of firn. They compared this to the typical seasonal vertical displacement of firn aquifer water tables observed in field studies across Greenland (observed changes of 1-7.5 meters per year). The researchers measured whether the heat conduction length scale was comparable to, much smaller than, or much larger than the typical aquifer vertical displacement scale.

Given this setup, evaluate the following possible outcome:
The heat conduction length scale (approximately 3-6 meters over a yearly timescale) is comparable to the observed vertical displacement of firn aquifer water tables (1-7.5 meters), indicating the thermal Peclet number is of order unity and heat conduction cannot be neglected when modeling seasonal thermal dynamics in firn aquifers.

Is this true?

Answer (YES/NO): NO